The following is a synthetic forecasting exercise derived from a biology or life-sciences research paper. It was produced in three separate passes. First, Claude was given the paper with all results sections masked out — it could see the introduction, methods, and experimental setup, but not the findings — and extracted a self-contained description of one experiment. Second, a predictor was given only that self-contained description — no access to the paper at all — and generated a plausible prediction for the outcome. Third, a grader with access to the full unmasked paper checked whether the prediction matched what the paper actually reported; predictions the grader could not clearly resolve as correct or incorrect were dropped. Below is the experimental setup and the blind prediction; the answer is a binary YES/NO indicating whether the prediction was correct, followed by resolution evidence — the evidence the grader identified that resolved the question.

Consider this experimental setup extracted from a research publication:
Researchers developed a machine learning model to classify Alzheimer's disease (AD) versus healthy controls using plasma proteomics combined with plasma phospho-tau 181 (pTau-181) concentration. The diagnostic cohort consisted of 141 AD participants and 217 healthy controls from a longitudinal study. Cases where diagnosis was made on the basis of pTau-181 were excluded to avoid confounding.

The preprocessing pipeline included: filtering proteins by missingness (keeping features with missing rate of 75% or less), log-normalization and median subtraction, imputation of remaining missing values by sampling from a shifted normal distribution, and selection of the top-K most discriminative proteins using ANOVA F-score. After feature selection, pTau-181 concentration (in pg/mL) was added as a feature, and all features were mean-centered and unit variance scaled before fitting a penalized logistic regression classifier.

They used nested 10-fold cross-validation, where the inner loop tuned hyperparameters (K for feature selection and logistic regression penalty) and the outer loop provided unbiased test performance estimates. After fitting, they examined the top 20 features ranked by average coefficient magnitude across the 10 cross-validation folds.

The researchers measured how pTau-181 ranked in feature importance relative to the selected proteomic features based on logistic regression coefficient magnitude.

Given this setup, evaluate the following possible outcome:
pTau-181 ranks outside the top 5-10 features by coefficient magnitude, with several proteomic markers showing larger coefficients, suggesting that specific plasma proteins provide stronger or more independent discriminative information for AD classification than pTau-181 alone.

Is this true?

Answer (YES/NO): NO